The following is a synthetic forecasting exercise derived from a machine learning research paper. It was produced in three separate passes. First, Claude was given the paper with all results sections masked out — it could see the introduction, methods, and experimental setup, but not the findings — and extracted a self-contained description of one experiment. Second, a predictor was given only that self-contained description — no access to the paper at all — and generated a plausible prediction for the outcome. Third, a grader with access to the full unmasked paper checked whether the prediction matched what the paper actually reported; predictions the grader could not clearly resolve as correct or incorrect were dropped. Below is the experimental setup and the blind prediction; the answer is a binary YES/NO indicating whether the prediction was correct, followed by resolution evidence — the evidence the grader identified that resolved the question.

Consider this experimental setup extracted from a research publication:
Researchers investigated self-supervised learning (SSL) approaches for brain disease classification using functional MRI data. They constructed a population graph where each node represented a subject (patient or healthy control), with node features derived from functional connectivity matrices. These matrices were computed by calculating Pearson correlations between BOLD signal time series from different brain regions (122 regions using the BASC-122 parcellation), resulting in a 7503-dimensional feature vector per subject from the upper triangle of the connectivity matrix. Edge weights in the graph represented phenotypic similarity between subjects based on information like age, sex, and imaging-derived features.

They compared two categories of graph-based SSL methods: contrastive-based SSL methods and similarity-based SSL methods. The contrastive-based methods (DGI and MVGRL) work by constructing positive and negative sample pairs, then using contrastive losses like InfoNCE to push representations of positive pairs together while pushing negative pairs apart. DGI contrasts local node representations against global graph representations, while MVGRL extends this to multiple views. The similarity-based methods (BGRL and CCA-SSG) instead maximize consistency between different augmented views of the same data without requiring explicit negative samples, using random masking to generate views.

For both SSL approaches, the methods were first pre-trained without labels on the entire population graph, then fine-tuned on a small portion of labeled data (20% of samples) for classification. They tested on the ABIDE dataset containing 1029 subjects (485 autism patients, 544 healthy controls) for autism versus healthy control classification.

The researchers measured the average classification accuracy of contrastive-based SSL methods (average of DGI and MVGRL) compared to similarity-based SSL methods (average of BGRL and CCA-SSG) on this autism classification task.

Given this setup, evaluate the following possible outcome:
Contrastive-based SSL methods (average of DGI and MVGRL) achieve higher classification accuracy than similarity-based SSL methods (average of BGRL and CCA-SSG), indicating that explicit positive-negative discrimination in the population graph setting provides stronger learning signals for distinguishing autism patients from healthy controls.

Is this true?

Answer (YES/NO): NO